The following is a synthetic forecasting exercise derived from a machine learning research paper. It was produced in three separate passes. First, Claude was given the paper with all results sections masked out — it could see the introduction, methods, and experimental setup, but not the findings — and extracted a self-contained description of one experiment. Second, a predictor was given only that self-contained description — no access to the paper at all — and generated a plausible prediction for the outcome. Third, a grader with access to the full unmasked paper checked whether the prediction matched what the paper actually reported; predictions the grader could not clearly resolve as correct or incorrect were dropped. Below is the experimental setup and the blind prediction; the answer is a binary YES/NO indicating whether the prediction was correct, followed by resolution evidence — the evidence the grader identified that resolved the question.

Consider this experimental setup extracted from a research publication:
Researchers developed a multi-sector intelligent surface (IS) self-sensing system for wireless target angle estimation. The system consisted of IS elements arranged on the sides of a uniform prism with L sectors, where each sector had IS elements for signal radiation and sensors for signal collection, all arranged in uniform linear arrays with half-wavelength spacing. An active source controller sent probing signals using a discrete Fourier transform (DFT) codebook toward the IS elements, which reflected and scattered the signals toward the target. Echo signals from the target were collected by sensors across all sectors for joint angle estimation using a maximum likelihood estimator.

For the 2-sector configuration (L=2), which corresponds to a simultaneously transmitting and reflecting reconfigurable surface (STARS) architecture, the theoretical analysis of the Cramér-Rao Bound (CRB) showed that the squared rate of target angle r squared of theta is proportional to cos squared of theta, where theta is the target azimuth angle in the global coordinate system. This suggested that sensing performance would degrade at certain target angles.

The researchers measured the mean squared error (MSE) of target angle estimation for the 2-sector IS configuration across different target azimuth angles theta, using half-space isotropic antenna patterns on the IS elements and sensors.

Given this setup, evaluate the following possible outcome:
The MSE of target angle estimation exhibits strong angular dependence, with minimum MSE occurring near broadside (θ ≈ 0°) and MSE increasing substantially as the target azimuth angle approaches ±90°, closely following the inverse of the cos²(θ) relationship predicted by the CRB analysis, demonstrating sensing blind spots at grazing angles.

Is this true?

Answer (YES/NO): YES